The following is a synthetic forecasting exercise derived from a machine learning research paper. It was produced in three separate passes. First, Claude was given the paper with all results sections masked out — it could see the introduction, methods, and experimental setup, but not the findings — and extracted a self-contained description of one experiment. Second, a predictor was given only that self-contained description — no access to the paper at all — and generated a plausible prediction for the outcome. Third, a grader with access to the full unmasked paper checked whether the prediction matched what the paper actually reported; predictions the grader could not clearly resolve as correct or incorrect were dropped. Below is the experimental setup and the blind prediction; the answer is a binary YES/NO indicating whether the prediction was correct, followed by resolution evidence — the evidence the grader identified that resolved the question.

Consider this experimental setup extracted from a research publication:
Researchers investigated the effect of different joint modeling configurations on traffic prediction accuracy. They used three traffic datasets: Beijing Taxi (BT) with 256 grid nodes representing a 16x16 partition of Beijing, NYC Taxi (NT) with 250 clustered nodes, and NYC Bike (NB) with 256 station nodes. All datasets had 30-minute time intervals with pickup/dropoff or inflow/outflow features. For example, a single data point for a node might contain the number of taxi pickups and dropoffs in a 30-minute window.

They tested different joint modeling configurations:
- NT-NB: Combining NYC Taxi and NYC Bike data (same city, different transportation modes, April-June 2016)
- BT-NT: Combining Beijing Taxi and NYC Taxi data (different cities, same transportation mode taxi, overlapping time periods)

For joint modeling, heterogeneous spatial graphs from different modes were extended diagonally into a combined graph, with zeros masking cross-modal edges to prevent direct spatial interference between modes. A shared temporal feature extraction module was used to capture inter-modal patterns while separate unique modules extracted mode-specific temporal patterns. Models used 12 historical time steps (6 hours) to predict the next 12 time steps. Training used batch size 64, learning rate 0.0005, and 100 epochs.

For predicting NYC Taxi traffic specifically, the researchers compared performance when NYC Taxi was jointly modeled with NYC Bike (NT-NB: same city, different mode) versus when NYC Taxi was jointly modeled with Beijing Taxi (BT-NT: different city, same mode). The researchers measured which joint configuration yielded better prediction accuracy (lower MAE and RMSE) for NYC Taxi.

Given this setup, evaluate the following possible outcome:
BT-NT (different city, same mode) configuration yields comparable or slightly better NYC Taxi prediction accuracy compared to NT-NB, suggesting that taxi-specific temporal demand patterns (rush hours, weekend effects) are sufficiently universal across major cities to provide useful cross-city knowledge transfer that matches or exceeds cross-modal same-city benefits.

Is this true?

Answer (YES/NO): NO